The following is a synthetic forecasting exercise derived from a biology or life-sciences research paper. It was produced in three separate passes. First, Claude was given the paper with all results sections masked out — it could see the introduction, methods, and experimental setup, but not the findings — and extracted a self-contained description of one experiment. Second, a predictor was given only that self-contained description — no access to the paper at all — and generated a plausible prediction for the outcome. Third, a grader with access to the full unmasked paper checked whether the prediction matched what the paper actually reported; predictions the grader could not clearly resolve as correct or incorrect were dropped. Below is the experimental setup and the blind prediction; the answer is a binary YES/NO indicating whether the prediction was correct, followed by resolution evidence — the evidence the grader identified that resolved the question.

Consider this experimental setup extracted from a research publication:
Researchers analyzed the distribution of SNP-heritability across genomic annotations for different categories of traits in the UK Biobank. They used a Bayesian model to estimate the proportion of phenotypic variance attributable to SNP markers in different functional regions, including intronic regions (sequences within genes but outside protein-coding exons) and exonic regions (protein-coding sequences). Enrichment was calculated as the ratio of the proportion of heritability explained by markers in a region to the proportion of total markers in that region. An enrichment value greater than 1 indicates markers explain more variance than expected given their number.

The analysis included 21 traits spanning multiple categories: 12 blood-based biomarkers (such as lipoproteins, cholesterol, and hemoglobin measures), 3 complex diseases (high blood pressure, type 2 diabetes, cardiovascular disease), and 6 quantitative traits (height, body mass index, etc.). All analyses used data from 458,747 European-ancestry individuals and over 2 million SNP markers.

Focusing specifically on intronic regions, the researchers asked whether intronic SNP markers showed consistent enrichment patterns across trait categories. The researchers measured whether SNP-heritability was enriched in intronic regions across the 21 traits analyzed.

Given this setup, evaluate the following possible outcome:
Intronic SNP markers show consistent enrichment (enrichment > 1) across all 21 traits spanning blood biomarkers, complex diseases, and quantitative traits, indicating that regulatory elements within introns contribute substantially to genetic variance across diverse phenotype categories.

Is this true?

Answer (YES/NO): YES